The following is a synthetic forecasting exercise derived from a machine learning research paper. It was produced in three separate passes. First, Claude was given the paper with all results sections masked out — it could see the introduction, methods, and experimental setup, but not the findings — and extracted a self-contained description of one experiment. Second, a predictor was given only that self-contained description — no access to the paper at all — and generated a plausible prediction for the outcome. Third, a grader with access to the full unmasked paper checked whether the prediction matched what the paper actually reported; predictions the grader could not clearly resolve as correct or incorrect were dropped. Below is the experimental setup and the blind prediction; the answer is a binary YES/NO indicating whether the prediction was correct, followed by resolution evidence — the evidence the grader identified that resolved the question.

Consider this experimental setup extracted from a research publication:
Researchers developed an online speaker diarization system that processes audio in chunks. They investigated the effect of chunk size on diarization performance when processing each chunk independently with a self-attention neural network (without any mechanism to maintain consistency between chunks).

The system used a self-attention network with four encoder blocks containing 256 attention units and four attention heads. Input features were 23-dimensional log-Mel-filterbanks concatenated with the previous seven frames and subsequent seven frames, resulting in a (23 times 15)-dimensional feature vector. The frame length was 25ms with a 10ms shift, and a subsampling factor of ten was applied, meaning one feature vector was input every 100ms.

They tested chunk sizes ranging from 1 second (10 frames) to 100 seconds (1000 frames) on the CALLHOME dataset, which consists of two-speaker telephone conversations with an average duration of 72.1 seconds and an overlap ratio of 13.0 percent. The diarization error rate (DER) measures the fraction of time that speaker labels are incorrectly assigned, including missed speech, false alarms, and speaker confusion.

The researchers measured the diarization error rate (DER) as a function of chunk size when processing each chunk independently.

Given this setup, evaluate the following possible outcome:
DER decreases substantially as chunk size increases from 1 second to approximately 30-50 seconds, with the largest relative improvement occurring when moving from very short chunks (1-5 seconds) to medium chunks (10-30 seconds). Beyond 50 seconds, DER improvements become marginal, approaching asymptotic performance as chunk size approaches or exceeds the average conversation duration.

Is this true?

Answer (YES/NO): NO